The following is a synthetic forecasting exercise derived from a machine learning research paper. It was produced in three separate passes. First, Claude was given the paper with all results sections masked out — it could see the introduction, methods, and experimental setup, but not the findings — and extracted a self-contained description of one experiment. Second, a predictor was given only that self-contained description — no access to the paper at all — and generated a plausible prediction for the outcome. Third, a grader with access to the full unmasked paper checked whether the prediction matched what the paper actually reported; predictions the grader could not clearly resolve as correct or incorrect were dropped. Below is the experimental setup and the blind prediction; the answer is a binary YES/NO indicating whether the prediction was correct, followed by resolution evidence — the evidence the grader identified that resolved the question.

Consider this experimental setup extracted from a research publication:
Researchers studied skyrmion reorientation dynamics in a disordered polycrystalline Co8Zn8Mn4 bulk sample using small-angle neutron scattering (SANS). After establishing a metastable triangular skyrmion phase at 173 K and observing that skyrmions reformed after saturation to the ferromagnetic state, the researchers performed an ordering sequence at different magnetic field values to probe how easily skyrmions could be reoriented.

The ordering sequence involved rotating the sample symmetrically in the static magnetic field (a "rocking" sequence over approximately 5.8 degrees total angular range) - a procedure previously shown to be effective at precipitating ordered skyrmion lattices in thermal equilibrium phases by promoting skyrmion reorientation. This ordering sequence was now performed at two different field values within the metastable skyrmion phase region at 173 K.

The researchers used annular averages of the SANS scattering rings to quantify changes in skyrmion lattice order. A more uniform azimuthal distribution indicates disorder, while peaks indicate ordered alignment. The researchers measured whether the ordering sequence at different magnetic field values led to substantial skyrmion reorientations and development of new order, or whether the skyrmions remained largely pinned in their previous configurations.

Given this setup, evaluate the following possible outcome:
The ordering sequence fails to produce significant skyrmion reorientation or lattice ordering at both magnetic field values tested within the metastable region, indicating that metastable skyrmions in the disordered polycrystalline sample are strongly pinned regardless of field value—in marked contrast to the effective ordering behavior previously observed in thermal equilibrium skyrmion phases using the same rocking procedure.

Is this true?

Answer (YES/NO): YES